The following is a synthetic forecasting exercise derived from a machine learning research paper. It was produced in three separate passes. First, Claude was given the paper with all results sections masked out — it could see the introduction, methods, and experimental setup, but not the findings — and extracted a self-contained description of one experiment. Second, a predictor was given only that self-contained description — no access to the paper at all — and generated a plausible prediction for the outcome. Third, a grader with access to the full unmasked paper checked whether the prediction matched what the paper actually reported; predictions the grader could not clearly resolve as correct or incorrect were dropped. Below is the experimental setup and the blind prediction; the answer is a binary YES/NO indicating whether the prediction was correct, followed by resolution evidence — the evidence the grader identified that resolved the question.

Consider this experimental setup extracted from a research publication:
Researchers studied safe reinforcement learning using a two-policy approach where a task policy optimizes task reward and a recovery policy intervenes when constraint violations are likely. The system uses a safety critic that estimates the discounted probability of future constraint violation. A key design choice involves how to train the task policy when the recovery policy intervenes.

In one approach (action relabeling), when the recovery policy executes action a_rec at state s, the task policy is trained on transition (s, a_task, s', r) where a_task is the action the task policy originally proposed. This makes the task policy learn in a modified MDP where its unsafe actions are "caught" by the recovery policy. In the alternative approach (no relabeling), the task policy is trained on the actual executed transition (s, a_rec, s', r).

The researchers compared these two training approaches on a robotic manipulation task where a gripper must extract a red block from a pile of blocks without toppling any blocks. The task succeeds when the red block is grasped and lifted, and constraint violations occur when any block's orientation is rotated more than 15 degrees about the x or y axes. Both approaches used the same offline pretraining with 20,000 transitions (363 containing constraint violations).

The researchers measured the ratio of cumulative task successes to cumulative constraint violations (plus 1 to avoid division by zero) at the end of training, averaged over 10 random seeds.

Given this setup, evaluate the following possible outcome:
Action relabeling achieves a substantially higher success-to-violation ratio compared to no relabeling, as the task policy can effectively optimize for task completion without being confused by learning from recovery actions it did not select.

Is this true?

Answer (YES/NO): YES